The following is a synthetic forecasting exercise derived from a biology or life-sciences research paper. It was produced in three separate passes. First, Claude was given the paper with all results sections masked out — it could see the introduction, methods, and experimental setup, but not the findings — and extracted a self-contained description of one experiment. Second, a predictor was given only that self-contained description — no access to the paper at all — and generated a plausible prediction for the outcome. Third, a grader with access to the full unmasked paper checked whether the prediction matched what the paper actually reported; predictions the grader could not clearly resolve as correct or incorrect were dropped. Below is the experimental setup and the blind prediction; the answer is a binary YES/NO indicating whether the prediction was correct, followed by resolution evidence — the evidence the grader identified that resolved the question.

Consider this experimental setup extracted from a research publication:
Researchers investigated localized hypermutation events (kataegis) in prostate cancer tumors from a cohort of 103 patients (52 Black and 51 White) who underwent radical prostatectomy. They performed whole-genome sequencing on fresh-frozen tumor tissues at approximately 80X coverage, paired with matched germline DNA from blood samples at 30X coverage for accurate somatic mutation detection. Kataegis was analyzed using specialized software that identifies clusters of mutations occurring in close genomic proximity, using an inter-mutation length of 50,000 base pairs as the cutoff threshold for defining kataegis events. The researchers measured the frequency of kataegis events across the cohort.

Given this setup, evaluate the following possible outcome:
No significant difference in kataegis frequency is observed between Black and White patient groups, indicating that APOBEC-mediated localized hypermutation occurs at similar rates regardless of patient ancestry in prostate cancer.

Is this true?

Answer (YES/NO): YES